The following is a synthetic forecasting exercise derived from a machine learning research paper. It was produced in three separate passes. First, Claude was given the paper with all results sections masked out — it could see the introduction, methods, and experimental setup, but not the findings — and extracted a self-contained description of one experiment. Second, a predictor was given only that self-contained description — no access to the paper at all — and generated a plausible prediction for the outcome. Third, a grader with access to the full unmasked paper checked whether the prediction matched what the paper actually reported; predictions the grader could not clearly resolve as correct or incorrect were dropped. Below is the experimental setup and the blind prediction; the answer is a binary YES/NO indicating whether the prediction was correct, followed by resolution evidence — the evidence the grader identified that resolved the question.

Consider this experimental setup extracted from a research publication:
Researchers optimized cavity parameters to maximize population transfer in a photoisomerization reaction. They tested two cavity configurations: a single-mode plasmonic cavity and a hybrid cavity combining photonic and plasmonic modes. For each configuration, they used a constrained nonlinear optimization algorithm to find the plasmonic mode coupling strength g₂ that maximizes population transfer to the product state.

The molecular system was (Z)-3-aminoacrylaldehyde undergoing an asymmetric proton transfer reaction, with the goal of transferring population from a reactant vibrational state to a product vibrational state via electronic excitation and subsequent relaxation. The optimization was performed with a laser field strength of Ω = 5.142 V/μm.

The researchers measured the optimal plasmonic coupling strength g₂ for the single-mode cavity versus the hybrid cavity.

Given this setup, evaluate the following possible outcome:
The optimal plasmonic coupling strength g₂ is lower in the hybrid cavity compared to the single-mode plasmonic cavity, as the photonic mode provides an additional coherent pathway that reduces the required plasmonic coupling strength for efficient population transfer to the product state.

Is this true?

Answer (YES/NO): NO